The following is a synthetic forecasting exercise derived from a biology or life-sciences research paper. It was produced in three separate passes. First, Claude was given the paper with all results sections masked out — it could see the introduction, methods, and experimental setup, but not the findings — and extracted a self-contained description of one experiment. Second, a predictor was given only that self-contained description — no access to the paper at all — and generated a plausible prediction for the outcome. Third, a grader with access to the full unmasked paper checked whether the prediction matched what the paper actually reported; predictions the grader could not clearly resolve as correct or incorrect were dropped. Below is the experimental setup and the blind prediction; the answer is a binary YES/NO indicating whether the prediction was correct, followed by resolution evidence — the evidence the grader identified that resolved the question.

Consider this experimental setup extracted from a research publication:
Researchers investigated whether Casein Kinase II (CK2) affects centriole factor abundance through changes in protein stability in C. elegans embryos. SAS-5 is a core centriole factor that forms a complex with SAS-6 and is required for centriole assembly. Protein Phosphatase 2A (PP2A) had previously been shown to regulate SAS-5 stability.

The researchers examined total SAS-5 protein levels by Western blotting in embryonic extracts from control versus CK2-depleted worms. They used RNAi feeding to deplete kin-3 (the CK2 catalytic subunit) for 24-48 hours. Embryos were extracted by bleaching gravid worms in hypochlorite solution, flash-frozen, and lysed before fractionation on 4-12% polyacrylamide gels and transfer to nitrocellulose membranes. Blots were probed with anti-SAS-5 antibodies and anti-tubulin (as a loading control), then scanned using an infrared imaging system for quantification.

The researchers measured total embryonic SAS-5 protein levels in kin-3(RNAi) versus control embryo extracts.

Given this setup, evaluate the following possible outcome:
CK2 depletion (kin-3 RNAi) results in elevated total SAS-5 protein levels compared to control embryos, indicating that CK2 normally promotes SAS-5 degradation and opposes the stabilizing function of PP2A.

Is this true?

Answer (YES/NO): NO